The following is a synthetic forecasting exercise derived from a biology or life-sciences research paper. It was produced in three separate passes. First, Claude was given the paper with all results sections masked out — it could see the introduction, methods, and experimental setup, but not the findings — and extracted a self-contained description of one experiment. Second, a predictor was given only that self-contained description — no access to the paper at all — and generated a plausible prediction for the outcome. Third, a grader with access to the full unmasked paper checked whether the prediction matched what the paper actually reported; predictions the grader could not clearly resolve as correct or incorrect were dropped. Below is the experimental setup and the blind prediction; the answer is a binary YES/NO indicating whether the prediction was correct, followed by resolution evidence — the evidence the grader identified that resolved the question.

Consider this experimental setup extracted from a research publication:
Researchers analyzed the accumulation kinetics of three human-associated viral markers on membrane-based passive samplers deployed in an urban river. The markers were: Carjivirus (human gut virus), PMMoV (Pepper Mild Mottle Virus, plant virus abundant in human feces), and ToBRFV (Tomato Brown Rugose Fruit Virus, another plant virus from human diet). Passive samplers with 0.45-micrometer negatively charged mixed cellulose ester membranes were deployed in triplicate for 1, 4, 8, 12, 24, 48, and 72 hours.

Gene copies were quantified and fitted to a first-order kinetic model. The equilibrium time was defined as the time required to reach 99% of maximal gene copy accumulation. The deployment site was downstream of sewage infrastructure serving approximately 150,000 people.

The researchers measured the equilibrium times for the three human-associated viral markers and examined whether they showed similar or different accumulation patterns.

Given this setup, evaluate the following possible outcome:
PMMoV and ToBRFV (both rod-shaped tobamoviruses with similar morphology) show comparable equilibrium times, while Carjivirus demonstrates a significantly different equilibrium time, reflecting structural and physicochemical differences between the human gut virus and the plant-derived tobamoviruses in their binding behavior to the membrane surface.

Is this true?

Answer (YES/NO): NO